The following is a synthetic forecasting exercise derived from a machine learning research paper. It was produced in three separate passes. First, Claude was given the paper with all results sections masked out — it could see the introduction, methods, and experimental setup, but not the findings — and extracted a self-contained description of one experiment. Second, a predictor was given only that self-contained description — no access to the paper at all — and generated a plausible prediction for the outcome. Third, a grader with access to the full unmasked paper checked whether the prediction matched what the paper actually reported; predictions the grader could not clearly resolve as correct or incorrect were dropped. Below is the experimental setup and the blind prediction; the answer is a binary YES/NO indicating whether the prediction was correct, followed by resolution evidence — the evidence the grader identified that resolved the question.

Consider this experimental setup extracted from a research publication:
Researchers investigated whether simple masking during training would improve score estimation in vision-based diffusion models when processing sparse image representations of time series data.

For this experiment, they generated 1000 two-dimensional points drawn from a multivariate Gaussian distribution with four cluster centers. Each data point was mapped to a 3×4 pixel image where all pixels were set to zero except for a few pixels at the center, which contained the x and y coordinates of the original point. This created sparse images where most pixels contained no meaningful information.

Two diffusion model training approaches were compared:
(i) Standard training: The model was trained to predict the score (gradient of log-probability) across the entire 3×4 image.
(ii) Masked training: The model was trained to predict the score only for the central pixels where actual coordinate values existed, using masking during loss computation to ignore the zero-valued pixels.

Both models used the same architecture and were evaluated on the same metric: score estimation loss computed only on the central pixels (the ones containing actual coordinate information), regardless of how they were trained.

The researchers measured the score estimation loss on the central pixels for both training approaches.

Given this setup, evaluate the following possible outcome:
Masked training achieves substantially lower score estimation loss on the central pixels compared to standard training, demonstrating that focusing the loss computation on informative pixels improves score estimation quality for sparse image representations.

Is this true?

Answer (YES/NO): NO